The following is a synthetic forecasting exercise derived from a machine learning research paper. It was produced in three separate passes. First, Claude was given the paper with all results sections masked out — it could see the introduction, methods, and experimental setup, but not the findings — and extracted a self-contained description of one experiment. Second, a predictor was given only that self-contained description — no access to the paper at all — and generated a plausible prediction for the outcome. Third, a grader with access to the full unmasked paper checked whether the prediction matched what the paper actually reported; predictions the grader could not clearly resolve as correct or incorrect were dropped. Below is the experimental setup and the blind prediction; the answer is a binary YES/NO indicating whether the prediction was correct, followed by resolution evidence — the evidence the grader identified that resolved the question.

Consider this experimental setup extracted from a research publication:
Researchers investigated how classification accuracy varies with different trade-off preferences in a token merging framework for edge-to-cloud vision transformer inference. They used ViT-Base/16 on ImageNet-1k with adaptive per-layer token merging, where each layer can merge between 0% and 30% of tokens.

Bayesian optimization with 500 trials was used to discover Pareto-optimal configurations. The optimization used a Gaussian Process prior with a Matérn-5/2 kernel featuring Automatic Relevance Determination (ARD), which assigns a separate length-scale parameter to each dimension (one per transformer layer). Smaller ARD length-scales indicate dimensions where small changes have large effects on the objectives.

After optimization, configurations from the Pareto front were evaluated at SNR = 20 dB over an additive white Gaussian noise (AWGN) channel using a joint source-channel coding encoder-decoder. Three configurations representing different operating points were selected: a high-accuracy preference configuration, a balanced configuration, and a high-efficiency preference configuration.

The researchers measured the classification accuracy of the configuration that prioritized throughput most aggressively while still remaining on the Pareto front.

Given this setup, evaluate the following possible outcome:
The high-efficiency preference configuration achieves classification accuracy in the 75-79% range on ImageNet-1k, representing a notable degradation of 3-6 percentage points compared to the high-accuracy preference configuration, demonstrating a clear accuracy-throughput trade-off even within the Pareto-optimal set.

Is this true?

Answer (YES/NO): NO